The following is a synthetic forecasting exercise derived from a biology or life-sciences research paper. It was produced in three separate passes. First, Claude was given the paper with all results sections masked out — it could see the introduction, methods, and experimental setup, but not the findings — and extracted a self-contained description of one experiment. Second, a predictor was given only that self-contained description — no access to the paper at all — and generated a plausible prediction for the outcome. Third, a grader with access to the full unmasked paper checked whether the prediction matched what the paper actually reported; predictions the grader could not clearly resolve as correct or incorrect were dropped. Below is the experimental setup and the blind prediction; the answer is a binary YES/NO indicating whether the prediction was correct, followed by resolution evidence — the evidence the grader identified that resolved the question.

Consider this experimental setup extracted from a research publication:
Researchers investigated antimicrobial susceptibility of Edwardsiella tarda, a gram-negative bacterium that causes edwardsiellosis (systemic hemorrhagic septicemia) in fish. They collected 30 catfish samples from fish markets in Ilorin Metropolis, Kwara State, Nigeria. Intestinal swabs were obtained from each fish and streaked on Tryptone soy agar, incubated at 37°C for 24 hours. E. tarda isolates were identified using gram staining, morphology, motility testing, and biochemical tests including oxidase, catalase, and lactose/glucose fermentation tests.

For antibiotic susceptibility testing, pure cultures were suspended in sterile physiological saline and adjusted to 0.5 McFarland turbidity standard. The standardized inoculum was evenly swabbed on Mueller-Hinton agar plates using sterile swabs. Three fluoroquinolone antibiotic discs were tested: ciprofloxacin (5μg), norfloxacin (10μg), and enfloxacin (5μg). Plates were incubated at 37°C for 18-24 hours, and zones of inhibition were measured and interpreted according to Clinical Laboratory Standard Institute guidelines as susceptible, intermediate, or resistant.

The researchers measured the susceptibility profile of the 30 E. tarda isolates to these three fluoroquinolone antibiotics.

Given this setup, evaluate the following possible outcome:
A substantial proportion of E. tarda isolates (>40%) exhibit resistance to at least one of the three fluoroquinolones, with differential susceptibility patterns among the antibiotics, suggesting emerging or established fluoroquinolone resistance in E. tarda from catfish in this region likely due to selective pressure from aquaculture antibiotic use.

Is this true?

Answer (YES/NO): YES